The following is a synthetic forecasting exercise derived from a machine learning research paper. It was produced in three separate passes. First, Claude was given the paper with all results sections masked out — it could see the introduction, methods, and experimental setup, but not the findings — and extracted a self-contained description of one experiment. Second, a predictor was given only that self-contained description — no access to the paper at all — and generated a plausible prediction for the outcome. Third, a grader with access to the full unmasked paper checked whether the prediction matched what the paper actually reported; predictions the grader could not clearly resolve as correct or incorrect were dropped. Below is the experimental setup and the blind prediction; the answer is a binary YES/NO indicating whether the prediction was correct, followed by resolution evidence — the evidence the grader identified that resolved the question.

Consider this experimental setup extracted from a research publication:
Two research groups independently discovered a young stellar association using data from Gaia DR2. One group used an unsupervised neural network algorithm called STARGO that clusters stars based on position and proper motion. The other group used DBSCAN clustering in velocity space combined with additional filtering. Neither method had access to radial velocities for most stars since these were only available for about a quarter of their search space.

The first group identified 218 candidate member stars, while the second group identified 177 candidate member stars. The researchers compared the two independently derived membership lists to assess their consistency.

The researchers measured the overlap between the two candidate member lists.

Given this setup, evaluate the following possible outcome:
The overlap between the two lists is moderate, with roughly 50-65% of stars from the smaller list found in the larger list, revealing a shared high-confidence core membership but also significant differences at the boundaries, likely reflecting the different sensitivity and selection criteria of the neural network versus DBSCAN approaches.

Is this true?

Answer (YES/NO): NO